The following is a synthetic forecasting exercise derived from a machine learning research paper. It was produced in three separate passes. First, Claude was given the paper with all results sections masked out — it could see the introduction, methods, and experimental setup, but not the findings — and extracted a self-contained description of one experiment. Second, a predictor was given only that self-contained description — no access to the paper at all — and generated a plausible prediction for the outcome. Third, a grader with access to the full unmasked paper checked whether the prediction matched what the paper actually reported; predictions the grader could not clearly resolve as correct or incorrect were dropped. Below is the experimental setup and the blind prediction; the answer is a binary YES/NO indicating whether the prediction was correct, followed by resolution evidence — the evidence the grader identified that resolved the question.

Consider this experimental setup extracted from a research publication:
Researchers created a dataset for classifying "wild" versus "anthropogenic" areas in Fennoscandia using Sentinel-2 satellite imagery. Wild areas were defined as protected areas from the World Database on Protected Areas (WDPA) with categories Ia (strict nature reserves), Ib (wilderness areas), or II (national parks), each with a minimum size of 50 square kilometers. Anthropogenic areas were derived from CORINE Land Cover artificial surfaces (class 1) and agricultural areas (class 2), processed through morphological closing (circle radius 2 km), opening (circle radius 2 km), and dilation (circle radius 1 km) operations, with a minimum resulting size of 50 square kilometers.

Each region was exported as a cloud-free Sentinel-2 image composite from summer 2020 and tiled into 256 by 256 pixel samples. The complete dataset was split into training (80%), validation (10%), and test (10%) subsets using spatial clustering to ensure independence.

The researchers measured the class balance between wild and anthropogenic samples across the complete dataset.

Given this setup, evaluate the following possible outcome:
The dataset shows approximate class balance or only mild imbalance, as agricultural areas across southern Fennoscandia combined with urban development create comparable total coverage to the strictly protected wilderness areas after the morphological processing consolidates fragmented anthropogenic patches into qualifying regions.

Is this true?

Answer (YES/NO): NO